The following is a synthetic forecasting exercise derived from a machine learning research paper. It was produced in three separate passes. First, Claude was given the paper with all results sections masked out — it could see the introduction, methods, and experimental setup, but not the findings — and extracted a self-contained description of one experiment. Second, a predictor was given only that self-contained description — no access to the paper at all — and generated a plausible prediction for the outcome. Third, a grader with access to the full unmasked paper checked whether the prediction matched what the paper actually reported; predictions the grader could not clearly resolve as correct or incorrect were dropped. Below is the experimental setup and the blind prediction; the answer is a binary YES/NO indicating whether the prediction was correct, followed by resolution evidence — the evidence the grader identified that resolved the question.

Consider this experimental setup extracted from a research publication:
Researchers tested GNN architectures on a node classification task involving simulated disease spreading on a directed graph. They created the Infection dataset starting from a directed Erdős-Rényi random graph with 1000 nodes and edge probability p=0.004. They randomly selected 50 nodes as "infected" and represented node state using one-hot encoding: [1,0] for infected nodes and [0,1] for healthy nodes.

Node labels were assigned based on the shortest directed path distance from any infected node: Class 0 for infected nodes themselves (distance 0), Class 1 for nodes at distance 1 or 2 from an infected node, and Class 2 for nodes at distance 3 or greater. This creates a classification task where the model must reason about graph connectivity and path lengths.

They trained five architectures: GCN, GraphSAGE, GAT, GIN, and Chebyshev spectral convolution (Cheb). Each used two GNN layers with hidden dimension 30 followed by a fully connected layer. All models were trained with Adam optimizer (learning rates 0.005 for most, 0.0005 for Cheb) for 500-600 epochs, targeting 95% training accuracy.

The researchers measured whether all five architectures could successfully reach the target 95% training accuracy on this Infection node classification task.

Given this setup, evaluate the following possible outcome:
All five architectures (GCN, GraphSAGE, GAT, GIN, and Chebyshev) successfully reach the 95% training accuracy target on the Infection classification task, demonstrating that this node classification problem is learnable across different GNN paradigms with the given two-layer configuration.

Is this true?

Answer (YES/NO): YES